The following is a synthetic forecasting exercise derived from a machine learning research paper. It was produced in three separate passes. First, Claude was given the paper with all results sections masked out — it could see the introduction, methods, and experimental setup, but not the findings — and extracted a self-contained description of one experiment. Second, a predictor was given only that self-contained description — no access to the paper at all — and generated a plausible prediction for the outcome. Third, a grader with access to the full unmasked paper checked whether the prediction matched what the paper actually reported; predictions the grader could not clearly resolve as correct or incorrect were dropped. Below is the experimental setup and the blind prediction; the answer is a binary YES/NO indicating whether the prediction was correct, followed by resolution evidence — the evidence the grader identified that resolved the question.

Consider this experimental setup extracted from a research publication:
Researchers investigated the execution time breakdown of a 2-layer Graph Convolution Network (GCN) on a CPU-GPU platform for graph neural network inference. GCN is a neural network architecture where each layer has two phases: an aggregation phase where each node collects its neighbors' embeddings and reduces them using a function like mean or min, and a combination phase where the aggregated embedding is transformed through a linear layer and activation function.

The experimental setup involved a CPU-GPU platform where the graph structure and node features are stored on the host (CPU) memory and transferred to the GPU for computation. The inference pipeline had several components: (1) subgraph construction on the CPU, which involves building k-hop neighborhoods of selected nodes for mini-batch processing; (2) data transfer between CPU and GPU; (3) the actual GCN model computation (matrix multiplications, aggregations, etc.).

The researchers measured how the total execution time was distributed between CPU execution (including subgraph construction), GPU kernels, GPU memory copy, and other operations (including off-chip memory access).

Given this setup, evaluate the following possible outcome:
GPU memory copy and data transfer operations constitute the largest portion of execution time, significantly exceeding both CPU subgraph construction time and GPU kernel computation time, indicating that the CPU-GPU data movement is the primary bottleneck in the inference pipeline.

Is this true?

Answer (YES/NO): NO